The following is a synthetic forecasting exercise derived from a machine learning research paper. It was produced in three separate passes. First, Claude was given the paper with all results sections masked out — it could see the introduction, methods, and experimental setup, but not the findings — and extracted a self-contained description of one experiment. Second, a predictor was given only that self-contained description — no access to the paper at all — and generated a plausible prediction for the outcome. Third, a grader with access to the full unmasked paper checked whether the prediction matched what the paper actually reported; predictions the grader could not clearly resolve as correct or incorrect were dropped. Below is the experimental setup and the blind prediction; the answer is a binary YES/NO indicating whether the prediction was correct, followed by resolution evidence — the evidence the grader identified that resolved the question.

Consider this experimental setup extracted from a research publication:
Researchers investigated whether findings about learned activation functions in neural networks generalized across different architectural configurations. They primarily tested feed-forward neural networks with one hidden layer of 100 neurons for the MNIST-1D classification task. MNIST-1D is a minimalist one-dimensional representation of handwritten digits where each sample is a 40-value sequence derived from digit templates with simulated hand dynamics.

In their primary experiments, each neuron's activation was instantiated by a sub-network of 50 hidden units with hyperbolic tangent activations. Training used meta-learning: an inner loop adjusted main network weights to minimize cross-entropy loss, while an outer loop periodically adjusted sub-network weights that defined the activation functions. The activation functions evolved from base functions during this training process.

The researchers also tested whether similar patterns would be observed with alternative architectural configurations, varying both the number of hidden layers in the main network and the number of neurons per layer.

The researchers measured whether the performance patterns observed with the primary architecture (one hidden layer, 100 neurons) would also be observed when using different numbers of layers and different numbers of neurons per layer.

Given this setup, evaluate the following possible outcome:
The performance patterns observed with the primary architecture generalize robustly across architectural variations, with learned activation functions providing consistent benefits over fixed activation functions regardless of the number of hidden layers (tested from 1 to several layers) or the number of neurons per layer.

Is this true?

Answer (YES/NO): YES